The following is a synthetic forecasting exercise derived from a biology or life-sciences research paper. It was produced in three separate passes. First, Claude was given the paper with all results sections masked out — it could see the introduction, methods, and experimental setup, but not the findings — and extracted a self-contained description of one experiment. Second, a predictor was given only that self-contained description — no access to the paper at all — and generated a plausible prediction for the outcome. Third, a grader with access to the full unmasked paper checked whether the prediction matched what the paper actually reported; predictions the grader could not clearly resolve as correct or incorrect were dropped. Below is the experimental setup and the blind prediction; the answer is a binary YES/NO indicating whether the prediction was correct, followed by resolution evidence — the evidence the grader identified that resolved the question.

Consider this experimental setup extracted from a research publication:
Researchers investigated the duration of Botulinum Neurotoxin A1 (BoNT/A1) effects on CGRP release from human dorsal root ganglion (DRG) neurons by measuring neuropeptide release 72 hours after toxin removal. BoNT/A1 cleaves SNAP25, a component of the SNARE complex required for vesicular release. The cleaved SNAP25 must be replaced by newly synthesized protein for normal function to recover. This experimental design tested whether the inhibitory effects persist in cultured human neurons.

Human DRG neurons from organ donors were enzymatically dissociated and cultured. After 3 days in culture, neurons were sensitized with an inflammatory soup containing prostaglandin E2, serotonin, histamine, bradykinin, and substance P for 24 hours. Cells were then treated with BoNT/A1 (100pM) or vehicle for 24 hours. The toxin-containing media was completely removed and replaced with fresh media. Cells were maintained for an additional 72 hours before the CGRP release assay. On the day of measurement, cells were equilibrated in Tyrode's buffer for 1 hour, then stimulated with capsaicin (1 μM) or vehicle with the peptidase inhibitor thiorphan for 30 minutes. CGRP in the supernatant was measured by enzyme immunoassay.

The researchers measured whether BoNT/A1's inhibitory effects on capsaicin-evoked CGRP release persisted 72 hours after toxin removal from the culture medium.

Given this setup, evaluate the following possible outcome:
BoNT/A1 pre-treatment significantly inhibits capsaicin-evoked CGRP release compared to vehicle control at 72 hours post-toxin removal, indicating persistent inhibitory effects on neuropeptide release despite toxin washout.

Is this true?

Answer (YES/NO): YES